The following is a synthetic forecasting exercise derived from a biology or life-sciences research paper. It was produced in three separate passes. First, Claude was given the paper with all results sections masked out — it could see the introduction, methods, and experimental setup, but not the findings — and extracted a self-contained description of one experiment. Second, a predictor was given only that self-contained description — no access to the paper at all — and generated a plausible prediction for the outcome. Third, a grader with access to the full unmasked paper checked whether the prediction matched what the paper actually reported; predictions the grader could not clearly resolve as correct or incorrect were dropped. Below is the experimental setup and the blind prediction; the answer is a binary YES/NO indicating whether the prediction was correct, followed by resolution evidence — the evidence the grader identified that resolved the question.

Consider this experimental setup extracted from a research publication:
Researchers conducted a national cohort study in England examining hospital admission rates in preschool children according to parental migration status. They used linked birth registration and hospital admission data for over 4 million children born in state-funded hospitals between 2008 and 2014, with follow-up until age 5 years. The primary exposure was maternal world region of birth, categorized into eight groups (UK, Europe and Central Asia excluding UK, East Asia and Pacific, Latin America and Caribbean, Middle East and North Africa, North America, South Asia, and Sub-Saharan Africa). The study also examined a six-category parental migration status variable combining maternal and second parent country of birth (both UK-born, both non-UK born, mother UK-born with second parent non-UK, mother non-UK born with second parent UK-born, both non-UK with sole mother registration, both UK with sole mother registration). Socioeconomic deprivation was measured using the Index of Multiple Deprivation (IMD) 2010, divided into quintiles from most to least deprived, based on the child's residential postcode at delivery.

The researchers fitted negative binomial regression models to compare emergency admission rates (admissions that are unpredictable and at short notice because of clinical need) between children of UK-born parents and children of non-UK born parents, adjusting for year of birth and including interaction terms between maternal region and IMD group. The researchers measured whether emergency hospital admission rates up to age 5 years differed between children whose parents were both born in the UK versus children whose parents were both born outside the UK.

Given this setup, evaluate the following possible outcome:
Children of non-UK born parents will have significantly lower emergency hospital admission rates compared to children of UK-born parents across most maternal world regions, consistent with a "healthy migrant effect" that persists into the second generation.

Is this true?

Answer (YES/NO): YES